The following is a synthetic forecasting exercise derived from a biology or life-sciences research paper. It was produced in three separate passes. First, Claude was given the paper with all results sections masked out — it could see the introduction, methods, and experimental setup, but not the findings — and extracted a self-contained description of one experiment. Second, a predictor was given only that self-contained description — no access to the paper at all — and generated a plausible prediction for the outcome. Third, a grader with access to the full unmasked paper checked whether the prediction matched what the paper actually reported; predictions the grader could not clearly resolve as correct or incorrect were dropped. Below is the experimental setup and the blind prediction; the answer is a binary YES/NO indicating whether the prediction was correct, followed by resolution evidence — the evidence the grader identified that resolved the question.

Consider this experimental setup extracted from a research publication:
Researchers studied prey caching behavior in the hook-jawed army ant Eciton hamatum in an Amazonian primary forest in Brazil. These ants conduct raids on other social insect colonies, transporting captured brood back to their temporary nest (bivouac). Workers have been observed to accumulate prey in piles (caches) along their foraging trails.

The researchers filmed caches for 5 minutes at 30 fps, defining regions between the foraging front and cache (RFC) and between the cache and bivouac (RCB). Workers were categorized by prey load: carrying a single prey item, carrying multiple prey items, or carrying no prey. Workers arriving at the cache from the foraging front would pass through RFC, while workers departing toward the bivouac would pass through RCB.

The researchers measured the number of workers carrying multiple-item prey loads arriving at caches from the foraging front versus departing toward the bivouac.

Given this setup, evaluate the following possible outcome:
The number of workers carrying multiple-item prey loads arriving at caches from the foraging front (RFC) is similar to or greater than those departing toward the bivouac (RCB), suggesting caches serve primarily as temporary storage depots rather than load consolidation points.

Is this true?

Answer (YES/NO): YES